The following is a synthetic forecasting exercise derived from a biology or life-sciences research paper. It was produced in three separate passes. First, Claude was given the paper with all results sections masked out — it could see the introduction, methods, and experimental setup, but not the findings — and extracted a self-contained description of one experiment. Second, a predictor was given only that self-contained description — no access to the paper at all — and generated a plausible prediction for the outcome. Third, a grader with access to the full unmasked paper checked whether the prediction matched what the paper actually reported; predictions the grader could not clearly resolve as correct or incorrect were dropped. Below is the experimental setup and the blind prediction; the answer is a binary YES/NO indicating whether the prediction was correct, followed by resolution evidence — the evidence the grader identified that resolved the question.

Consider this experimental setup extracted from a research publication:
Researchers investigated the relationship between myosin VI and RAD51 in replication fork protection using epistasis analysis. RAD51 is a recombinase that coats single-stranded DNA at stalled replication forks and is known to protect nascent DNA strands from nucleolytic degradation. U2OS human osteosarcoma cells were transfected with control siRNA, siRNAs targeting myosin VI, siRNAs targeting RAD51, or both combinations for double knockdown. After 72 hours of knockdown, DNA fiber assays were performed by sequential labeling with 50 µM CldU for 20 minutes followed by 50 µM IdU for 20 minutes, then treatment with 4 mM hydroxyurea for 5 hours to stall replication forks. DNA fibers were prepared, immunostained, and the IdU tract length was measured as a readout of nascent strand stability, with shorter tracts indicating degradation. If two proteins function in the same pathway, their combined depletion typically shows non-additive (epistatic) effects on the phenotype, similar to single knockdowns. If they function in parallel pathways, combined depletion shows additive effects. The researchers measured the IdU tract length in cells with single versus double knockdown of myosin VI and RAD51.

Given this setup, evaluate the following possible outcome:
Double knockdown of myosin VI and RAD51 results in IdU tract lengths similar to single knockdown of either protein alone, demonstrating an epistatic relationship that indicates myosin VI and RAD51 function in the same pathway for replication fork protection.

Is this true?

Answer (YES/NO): NO